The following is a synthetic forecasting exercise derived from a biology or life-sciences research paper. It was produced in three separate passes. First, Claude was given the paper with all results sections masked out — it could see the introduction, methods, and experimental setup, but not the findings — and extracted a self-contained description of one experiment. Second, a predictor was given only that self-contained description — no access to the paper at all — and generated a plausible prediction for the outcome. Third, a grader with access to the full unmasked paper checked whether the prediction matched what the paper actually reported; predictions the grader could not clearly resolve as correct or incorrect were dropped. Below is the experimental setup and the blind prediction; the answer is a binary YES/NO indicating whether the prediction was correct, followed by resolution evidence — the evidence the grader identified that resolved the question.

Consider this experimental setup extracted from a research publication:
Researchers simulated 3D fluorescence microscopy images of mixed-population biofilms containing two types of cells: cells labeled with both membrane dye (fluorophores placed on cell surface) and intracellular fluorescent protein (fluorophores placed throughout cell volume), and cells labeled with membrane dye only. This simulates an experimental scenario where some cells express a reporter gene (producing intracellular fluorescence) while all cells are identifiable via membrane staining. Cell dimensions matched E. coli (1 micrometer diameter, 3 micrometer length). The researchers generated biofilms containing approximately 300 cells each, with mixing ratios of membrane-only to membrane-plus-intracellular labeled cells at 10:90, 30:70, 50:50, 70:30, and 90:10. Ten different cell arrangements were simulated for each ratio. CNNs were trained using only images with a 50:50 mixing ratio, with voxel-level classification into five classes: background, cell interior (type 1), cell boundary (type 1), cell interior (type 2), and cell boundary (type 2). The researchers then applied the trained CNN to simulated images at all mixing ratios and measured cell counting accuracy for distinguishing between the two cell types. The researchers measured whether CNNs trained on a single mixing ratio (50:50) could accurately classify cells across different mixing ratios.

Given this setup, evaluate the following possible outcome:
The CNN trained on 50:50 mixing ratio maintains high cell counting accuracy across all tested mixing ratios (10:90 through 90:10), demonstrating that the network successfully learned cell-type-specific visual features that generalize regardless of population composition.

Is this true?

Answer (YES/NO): YES